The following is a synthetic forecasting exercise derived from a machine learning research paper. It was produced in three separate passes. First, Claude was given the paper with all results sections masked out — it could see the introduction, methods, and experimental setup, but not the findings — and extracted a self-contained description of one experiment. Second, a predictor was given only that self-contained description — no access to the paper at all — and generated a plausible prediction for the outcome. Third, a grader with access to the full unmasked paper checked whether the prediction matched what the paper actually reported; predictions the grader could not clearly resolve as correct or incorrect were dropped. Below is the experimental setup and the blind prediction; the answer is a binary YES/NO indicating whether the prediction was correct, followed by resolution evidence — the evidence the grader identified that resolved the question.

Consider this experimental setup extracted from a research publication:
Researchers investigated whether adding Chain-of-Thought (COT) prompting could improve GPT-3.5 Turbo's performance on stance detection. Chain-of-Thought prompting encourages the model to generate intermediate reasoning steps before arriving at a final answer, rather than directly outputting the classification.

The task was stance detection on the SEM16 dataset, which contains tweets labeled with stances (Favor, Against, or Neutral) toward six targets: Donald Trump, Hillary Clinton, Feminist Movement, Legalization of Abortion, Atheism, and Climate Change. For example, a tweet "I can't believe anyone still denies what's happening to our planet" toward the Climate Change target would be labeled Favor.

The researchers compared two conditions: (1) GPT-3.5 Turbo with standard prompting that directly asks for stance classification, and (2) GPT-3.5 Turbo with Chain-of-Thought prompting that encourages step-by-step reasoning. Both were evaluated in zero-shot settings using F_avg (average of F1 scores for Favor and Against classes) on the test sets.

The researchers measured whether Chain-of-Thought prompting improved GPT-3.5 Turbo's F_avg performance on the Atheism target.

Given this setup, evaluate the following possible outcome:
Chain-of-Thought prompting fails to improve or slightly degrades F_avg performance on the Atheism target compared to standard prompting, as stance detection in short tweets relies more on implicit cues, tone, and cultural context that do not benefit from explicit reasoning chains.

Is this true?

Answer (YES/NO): NO